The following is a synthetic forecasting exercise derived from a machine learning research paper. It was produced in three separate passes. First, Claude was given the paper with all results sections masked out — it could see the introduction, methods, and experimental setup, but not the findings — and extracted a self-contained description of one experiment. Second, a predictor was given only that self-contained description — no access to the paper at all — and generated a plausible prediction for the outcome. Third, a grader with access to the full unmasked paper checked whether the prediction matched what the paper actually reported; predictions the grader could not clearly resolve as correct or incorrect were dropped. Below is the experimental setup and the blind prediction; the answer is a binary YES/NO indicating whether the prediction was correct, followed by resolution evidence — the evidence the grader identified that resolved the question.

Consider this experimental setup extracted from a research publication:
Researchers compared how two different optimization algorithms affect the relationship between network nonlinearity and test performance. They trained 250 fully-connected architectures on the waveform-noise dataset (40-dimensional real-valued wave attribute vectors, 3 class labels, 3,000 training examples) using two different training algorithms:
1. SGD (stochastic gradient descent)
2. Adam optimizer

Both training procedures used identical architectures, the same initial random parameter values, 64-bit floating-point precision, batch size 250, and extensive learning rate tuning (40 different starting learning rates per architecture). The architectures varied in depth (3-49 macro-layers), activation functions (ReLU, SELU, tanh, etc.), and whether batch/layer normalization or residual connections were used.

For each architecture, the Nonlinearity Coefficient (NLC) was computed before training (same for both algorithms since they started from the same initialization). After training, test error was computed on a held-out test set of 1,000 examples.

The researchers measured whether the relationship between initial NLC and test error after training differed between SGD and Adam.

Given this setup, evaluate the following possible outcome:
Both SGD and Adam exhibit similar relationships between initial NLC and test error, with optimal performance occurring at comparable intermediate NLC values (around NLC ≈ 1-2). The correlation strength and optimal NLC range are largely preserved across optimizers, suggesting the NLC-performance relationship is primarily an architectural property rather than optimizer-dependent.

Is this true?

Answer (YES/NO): YES